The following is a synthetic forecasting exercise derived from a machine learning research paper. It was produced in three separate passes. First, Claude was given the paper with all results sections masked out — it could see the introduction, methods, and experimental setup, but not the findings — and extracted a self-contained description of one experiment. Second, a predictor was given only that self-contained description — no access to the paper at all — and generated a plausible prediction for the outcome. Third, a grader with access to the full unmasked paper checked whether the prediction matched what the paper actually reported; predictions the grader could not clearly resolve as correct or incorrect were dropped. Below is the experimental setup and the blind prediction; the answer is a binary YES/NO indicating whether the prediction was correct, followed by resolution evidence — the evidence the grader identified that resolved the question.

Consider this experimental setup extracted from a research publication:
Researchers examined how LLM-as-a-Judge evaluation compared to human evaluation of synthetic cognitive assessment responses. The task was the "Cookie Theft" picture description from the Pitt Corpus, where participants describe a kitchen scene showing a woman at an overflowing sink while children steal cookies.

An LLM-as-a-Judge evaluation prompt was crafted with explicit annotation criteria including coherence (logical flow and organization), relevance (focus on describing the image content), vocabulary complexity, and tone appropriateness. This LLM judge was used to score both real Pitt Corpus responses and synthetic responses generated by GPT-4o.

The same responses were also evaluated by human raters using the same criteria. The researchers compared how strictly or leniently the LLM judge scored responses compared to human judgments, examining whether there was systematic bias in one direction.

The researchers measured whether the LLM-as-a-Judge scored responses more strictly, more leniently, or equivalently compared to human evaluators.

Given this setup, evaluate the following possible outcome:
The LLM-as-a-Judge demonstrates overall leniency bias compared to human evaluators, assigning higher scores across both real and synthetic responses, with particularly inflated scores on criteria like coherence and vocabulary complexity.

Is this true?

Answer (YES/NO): NO